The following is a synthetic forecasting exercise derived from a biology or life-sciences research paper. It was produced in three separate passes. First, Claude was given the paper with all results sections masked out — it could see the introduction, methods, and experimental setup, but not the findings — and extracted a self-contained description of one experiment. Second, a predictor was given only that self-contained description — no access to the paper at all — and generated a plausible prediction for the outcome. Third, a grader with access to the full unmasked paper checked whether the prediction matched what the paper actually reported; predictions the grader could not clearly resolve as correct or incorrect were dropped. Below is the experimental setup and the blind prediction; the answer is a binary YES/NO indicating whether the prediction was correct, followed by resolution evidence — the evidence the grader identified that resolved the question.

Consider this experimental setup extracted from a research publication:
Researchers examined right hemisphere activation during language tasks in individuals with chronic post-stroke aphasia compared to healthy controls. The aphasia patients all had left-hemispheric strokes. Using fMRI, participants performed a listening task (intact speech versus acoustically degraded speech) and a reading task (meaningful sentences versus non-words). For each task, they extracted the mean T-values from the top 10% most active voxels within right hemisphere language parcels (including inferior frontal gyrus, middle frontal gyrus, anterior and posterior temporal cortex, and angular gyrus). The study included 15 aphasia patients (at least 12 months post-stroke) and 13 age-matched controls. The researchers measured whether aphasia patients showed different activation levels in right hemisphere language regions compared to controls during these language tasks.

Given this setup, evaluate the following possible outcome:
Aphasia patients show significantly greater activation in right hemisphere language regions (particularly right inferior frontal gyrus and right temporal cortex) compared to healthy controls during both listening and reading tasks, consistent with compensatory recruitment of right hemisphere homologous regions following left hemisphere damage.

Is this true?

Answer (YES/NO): NO